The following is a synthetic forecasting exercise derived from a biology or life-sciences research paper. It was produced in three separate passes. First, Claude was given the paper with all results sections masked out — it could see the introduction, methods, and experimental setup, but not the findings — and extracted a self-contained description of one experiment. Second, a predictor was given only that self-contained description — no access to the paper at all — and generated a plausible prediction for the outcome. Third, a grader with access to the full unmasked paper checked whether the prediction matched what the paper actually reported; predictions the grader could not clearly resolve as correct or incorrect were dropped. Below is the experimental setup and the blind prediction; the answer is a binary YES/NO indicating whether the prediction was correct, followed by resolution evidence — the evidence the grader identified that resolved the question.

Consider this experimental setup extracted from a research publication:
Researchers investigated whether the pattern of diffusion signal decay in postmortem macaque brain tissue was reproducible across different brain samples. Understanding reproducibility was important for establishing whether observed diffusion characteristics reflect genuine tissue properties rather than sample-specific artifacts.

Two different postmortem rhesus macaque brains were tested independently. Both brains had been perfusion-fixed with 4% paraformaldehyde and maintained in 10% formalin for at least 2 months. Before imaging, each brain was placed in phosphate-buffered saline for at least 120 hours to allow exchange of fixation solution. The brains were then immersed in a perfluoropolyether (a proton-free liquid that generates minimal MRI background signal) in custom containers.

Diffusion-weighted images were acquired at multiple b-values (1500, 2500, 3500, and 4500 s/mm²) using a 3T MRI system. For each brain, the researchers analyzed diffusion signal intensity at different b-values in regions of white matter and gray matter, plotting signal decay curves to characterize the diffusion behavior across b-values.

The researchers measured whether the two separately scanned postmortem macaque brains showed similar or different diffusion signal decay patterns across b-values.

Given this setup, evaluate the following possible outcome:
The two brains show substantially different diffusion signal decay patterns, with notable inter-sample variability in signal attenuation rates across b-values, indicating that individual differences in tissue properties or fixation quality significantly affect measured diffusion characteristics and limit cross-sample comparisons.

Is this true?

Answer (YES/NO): NO